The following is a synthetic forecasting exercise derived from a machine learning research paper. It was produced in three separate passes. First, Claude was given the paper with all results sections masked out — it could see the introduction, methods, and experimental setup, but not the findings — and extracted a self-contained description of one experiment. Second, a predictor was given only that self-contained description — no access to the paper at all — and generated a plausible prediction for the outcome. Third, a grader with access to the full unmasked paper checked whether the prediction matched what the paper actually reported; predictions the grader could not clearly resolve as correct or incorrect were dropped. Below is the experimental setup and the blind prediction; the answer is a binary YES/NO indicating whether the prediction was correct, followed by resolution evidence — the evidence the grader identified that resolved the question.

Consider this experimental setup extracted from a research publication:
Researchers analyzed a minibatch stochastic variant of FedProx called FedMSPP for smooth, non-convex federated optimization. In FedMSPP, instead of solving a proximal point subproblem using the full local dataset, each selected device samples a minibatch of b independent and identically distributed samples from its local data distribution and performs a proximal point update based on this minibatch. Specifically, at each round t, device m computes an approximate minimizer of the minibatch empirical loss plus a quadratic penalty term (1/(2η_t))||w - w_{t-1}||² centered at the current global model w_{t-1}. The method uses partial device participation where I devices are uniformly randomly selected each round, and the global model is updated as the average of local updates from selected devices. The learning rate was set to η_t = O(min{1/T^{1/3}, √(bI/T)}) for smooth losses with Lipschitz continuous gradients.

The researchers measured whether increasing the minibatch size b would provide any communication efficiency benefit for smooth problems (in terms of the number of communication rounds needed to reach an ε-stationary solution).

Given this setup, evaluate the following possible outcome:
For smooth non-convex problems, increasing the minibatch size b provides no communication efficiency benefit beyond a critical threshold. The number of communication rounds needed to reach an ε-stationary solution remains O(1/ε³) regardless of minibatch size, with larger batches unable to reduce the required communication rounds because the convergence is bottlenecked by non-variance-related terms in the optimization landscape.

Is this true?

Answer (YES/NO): NO